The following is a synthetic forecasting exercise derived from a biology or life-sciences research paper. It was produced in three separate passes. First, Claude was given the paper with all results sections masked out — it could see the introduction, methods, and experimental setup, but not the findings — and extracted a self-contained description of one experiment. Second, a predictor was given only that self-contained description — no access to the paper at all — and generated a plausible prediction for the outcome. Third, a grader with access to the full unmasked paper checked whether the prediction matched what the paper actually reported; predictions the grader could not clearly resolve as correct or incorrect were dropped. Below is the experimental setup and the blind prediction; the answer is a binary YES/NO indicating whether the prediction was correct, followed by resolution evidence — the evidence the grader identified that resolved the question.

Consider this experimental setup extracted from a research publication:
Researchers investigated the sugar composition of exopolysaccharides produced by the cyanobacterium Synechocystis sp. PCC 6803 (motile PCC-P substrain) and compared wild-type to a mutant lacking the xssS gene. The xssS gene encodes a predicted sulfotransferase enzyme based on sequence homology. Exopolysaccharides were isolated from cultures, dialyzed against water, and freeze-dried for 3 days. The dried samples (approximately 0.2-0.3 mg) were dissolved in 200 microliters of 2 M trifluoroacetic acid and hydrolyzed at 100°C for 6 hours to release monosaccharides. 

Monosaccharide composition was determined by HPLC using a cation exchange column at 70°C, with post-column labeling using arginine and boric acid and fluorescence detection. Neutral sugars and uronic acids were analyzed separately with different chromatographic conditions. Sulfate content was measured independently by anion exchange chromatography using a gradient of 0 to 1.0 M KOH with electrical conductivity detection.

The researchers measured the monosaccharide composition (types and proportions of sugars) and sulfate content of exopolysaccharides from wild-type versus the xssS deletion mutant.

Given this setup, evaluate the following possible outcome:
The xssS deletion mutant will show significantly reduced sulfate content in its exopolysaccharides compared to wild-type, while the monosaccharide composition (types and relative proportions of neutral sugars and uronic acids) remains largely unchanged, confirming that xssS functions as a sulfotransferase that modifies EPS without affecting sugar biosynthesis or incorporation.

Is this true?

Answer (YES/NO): NO